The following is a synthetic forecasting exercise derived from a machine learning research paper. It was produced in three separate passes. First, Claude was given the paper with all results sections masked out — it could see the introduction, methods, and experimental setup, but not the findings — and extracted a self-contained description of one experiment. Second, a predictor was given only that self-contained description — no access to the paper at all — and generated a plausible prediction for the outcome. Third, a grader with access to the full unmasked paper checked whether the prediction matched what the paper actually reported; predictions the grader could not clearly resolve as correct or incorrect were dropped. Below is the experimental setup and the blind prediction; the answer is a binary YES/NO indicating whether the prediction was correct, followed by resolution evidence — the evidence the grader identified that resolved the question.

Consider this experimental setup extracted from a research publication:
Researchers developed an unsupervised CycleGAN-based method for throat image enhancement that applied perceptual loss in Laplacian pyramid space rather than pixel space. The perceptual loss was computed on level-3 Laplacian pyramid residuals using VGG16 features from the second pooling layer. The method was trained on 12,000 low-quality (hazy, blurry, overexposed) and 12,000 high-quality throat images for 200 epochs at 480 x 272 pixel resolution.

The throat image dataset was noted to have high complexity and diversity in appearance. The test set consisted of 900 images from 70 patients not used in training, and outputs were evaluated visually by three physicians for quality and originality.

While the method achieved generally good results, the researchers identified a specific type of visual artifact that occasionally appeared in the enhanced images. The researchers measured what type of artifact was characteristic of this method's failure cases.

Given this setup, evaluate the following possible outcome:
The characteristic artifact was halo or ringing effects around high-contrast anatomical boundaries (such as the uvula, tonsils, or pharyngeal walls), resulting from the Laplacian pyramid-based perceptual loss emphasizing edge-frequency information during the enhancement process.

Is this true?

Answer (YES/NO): NO